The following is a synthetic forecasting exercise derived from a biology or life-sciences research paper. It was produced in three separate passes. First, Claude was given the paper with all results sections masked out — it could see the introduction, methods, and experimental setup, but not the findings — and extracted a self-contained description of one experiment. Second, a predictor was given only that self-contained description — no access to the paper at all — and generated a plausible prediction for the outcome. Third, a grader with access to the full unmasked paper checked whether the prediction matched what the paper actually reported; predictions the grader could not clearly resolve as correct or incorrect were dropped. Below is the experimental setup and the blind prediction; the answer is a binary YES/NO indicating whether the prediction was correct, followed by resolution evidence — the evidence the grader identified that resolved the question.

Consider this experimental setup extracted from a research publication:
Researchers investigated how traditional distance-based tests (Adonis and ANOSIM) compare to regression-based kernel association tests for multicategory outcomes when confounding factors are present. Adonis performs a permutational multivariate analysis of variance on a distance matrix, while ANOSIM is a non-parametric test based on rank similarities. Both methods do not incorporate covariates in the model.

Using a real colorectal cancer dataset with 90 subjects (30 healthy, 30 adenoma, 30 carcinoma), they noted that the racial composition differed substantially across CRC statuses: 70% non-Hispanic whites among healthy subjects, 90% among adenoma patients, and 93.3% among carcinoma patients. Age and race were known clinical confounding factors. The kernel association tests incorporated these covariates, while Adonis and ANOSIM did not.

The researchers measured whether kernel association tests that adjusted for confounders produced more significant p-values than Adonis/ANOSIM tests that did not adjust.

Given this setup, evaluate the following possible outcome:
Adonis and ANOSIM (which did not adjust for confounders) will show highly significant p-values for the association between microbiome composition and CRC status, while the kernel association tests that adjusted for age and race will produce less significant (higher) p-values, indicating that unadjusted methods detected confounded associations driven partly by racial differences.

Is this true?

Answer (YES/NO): NO